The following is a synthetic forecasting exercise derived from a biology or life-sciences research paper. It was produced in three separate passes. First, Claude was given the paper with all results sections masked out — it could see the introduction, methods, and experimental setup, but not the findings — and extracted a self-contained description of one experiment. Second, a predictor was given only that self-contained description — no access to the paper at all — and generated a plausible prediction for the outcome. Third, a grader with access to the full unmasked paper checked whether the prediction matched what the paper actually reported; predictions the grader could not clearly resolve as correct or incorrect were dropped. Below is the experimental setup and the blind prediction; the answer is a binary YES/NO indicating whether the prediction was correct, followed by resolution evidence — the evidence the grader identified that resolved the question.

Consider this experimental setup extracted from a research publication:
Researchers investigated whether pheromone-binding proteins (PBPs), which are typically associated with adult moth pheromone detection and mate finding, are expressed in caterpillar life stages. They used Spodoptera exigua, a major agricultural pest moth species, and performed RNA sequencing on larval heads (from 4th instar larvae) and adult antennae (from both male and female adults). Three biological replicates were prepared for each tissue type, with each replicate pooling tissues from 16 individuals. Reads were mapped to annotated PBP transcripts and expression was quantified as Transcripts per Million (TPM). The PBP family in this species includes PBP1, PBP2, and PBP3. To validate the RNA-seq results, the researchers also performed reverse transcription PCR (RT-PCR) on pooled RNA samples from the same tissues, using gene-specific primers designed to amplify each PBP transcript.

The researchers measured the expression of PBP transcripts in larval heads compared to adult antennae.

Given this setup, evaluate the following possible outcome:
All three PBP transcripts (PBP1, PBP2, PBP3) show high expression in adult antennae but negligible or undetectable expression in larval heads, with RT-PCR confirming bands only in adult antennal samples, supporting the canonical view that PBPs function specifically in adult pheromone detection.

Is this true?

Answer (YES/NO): NO